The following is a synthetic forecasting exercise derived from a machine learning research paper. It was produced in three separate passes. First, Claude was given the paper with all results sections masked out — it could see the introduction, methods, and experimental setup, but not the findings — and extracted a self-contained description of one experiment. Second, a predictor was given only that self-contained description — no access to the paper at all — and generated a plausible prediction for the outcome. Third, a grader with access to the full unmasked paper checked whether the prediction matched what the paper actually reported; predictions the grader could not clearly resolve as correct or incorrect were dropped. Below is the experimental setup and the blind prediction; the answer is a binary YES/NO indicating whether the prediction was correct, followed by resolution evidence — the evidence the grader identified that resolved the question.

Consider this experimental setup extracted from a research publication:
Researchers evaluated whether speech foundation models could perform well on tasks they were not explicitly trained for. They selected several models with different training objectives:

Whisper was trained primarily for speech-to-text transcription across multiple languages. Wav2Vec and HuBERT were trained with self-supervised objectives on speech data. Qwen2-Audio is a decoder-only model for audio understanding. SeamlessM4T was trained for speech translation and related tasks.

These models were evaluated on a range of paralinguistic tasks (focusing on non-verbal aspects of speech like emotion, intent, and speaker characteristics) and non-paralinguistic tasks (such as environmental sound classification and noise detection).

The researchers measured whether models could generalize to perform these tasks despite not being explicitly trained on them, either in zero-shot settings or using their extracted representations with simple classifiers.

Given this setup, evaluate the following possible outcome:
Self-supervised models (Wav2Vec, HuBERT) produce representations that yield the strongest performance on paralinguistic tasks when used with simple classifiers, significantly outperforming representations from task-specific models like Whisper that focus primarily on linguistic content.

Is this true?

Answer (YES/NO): NO